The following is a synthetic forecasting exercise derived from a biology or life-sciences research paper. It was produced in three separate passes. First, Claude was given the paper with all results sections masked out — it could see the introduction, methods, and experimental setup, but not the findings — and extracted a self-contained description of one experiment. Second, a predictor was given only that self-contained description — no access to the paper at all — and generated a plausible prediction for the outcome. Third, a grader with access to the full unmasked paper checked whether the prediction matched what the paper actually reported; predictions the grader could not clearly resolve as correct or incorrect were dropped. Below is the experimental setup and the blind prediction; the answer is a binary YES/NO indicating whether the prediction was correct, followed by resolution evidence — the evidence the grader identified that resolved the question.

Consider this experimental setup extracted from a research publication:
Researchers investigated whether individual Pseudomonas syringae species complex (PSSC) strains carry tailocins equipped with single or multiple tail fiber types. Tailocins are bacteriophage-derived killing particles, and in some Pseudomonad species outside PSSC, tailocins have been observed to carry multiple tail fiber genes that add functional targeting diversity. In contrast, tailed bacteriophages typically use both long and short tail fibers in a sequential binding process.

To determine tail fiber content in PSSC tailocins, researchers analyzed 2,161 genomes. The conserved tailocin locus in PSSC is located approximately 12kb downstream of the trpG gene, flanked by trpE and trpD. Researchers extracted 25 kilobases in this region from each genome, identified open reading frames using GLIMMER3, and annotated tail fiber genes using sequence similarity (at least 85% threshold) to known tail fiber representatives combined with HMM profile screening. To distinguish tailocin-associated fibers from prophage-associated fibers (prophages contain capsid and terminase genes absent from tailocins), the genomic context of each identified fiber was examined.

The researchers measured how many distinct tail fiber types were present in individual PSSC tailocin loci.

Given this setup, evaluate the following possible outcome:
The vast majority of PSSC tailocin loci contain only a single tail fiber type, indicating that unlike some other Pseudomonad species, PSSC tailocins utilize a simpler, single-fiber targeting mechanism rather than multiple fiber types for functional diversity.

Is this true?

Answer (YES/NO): YES